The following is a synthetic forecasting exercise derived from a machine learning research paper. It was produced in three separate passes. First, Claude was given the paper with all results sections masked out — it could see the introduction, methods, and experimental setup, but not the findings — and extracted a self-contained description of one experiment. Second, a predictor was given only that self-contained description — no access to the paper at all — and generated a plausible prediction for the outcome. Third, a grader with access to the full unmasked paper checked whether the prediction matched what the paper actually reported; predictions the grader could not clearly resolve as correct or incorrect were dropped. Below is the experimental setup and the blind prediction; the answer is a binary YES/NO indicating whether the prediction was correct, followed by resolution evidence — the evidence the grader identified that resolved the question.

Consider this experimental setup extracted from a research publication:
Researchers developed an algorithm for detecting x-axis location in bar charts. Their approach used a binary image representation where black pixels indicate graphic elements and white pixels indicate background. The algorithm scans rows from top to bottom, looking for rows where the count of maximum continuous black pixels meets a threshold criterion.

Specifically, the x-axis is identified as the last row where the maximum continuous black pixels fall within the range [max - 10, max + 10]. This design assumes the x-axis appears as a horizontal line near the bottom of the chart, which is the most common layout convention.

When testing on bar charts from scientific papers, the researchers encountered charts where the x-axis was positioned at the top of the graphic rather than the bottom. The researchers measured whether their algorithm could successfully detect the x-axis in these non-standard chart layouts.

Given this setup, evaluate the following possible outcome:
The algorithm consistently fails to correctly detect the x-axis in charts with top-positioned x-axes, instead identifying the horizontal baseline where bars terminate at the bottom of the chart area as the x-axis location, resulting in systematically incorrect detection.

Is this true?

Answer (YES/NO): NO